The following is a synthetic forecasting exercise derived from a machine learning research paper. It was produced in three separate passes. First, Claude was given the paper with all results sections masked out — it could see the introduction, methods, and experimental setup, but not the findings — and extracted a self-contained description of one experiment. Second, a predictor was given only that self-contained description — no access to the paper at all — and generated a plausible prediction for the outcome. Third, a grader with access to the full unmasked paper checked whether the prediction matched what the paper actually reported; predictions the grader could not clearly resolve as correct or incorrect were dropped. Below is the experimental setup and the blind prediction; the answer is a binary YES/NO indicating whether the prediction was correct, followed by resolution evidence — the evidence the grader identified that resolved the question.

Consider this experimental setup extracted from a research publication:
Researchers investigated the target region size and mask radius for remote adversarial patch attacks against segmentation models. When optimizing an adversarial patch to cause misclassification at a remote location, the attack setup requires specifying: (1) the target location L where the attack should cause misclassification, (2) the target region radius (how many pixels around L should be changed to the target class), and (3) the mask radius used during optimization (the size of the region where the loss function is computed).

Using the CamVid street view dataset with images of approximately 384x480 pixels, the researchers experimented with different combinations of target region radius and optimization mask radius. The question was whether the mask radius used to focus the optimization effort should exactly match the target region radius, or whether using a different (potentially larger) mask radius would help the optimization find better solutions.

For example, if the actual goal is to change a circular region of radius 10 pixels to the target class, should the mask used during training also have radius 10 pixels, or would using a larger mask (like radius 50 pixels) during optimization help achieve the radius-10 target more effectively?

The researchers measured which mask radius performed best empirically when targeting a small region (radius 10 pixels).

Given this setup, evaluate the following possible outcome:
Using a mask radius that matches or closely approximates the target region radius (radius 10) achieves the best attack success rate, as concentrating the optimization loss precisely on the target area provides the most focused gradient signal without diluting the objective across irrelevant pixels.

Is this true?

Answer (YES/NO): NO